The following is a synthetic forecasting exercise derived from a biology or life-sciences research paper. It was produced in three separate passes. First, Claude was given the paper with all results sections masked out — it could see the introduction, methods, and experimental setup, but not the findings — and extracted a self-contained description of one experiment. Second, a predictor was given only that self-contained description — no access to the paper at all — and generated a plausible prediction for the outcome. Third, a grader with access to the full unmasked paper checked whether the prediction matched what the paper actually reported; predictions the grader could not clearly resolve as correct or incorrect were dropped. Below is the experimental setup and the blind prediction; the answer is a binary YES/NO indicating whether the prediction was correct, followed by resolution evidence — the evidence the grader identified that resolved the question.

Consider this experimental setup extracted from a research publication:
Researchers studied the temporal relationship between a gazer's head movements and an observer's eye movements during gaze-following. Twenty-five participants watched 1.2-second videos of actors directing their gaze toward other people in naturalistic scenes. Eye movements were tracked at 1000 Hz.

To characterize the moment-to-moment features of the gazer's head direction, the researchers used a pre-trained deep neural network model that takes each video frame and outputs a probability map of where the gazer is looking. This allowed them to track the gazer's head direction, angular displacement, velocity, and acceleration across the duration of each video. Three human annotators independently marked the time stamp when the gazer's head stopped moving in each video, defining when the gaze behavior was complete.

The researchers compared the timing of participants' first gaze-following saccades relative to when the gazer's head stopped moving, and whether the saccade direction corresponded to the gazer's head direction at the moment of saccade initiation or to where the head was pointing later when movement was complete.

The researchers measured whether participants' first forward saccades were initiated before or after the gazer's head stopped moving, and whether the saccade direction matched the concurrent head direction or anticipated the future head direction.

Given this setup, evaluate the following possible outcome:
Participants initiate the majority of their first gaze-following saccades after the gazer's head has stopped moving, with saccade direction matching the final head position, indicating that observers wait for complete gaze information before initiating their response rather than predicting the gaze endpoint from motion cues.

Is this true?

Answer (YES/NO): NO